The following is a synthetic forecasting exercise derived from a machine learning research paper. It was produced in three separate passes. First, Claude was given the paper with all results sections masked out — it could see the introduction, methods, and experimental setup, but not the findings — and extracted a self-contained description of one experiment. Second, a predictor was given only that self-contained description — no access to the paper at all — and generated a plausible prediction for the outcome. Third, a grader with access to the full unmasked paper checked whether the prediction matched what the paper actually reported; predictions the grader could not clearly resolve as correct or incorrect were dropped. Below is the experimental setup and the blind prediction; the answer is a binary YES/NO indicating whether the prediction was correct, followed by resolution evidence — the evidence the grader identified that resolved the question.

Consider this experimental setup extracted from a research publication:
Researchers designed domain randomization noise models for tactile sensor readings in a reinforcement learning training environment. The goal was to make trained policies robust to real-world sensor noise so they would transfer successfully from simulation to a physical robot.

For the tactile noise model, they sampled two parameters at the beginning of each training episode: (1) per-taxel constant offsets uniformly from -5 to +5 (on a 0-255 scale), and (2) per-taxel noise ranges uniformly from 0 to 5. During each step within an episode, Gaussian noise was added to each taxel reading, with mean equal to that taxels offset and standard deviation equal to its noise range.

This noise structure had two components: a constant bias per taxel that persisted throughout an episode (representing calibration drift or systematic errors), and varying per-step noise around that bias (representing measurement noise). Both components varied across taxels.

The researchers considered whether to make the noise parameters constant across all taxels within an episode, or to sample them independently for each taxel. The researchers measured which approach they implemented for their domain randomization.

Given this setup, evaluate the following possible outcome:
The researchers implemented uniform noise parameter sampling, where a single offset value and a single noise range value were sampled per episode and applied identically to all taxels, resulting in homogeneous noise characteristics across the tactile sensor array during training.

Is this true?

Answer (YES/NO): NO